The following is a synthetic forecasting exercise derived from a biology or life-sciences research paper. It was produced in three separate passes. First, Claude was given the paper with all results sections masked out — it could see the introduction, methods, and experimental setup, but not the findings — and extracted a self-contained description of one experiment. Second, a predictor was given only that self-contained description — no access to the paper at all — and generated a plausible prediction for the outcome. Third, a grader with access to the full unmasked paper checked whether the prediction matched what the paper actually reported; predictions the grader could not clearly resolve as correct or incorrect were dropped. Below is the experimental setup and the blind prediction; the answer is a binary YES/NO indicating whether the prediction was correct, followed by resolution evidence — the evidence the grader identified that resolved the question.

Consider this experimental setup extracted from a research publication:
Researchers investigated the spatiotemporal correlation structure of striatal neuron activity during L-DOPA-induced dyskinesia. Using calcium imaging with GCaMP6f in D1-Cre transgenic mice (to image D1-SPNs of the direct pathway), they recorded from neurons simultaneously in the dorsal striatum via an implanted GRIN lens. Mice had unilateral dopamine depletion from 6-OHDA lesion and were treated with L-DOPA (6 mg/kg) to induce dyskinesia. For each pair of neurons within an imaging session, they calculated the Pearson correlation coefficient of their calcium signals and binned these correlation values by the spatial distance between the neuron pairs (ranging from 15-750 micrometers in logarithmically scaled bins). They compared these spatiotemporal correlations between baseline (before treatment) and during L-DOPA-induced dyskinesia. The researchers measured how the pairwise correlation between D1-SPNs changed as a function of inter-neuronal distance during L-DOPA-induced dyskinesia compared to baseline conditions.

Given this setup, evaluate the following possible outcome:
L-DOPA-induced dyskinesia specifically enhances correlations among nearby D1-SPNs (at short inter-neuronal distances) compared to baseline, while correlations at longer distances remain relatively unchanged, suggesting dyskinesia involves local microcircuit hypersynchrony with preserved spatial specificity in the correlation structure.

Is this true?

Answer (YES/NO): YES